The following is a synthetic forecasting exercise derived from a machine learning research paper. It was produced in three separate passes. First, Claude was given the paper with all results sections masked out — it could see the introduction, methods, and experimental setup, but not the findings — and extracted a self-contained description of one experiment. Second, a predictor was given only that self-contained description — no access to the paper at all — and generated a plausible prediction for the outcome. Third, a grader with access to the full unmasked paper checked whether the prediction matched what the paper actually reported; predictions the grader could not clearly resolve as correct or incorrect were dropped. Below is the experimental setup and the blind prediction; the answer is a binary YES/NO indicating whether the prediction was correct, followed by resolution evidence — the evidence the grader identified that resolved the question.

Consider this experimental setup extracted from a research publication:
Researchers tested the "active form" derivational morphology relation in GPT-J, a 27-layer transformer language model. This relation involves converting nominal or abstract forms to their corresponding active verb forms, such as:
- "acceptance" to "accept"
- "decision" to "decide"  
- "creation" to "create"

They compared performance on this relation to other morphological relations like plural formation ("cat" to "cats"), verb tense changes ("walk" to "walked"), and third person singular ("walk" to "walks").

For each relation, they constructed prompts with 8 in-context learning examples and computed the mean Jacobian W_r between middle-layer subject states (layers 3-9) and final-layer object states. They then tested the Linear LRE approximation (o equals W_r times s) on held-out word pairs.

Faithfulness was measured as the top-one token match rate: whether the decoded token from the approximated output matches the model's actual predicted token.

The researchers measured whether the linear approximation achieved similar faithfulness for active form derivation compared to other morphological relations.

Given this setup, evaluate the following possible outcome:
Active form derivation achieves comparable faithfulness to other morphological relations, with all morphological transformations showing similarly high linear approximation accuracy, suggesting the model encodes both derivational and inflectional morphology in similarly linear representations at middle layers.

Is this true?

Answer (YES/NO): NO